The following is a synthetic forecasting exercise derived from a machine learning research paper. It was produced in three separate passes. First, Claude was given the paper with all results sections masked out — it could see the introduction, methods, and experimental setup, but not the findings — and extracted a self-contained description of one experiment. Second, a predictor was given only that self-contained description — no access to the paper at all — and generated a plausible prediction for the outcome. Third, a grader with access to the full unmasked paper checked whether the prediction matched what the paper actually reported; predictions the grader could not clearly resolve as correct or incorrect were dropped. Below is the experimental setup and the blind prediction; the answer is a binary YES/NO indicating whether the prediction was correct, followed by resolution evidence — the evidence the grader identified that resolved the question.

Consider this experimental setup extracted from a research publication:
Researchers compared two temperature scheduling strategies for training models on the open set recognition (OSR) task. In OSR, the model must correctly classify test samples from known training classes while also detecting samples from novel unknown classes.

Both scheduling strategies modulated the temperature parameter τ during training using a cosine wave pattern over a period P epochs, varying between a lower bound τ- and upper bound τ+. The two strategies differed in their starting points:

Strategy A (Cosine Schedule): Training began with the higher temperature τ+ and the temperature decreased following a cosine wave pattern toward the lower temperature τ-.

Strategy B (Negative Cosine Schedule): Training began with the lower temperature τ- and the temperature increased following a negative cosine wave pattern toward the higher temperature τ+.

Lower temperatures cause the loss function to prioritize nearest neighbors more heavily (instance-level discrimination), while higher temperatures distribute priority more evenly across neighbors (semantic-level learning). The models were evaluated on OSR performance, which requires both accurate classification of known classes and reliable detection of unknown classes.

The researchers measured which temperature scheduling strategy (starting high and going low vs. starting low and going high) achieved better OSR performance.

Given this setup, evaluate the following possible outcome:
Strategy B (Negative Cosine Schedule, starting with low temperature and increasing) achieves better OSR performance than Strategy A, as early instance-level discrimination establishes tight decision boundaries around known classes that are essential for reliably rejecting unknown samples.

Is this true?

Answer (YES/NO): YES